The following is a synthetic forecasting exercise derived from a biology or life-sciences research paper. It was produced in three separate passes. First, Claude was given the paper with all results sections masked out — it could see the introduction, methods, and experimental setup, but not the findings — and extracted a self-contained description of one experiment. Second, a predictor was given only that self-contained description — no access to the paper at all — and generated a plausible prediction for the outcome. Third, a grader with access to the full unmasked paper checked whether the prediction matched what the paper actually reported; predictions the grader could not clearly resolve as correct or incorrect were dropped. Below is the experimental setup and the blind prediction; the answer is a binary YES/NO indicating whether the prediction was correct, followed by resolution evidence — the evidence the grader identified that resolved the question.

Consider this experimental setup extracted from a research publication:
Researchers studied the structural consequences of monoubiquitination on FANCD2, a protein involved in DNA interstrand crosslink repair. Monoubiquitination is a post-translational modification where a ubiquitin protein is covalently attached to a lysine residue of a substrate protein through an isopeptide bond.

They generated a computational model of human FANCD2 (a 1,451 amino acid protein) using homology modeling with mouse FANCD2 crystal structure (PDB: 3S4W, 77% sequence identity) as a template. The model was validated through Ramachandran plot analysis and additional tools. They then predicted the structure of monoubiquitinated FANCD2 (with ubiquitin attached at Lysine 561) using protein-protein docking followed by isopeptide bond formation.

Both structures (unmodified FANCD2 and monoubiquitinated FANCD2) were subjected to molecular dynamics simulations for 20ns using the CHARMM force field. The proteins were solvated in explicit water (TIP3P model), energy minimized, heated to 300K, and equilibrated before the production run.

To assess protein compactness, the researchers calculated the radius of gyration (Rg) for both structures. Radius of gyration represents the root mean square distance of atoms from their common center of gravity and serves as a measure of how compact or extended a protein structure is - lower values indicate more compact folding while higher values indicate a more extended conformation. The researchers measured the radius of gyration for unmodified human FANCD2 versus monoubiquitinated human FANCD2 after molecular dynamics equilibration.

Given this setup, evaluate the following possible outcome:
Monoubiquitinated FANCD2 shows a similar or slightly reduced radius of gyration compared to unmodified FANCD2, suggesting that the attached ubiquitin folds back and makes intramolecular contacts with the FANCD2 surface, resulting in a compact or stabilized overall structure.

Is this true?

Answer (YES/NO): NO